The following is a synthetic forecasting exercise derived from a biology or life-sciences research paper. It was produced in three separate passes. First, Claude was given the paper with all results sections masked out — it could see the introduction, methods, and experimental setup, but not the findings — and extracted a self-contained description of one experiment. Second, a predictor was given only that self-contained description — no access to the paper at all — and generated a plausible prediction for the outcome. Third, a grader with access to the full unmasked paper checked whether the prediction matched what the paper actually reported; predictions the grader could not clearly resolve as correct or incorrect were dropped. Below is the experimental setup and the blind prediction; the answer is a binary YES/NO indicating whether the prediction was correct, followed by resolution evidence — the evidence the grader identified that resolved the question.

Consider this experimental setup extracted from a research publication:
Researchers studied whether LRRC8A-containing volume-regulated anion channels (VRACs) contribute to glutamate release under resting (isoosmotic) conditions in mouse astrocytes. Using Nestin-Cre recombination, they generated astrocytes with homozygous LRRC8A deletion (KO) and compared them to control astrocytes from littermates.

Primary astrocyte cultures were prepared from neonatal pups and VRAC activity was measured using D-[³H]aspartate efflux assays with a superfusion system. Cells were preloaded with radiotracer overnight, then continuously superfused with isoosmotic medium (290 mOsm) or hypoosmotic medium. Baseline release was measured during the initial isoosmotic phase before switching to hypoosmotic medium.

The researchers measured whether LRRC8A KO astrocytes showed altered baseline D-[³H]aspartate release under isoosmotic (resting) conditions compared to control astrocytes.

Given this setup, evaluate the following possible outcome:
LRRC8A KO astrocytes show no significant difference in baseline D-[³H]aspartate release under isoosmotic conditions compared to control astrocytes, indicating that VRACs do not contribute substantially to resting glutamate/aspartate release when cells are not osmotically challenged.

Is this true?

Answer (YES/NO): NO